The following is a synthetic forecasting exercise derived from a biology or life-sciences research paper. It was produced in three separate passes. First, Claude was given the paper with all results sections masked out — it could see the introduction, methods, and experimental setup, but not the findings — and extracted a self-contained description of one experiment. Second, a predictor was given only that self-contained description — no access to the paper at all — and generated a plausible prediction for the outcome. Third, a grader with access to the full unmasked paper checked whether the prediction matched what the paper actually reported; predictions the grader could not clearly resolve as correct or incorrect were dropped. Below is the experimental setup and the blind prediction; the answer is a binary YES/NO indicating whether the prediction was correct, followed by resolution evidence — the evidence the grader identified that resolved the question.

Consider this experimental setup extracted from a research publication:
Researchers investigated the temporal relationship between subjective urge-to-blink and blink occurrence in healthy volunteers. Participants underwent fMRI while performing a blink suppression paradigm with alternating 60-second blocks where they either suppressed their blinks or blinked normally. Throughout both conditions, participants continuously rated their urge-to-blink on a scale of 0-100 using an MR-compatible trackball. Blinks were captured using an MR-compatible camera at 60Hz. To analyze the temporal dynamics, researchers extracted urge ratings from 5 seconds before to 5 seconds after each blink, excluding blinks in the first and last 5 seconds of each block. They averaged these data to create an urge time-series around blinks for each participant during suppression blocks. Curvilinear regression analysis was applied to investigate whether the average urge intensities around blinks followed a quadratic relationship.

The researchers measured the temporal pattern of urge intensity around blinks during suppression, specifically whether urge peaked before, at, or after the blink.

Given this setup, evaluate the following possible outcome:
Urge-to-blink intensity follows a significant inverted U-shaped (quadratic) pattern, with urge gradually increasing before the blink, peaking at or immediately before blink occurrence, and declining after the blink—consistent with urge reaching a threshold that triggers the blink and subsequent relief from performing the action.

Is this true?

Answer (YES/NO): YES